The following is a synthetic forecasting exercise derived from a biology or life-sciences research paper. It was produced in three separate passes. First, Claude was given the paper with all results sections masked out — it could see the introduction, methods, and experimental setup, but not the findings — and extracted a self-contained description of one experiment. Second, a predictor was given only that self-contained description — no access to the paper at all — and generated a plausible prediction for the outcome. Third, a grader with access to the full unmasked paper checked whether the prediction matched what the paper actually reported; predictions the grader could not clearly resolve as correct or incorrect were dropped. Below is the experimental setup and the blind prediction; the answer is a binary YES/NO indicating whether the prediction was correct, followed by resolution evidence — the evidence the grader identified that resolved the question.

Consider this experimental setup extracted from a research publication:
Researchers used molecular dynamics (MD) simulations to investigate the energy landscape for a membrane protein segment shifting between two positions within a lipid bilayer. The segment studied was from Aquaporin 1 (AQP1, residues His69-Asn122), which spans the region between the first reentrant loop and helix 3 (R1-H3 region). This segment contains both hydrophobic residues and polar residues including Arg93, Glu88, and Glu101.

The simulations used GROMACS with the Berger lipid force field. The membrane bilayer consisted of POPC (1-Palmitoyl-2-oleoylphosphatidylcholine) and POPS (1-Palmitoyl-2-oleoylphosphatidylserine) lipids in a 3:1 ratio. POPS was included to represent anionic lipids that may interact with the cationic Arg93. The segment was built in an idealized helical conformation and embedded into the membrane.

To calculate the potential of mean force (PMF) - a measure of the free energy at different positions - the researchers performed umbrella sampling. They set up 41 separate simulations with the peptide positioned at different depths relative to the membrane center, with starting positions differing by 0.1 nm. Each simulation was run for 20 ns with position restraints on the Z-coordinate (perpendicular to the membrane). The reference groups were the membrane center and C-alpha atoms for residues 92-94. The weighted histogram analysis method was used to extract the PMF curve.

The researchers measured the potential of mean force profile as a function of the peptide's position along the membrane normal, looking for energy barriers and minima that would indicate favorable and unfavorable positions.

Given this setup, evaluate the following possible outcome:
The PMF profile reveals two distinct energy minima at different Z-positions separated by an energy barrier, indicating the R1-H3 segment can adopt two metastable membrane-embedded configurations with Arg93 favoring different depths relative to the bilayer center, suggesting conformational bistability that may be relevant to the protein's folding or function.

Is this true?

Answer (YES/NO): YES